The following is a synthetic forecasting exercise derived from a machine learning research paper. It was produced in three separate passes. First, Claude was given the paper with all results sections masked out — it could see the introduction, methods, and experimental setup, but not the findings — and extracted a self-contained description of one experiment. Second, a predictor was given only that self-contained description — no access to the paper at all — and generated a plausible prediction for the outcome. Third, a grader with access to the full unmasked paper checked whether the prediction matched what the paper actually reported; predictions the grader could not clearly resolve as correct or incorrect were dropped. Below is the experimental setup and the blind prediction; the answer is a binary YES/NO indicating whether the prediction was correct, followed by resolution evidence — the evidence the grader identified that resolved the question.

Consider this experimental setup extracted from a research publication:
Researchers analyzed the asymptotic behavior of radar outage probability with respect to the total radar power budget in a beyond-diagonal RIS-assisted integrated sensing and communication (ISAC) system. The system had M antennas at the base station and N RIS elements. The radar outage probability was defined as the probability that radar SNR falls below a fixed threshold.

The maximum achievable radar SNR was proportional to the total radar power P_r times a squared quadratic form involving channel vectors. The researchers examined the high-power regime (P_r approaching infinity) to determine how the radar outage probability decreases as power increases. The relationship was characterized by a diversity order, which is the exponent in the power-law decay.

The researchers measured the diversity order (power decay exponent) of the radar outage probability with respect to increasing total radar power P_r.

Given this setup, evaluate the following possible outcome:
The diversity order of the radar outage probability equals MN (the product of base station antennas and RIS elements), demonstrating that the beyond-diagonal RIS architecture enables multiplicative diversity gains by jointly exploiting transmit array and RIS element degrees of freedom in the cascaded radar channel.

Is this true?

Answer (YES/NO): NO